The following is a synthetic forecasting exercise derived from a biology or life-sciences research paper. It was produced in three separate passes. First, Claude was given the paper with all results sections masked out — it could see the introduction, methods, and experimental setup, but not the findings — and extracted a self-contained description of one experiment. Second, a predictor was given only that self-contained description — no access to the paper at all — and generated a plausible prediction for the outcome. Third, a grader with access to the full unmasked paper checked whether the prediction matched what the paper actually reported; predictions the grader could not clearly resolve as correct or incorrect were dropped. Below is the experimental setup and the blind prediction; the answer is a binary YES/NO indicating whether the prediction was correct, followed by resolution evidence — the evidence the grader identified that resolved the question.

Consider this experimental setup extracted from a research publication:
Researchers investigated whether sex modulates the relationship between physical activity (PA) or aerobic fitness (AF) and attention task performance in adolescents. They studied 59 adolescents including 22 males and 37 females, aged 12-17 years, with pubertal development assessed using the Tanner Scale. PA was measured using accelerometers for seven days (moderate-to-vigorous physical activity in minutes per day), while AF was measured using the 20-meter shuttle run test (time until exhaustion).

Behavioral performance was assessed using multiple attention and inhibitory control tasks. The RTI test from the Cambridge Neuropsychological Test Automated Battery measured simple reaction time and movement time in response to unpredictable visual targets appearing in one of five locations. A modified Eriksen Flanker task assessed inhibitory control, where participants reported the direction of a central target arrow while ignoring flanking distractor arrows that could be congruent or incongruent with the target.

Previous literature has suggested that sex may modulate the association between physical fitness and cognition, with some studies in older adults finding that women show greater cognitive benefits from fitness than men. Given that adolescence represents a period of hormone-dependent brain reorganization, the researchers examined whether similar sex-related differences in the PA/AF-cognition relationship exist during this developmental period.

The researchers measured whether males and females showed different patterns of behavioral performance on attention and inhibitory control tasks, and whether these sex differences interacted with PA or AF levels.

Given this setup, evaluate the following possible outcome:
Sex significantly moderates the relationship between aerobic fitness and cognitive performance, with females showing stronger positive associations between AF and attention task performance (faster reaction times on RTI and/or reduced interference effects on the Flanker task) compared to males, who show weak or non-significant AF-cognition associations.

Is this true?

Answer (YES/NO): NO